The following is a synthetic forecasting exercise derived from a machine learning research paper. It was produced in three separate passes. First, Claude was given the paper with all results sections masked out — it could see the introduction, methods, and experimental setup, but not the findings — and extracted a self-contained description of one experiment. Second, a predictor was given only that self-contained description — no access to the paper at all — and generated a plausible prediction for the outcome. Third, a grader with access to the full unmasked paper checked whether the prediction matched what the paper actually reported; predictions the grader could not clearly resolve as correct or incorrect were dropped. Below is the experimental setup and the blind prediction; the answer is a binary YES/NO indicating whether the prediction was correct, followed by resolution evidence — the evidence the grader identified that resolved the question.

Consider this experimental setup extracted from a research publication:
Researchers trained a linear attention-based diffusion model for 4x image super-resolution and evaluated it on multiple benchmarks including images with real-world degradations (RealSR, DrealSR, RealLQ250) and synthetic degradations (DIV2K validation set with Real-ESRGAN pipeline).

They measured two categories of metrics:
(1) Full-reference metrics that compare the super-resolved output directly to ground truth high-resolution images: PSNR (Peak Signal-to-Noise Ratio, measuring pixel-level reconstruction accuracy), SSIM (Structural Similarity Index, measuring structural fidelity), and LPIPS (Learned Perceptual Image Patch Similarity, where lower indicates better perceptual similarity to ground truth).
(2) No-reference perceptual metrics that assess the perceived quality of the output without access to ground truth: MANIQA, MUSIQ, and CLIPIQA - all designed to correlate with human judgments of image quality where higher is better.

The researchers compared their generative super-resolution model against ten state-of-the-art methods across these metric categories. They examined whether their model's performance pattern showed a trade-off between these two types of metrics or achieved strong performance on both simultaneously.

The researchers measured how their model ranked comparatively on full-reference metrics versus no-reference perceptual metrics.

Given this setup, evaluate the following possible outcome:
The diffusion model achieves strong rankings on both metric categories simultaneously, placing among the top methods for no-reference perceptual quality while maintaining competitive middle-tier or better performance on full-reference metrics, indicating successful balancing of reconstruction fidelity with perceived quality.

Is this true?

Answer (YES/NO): NO